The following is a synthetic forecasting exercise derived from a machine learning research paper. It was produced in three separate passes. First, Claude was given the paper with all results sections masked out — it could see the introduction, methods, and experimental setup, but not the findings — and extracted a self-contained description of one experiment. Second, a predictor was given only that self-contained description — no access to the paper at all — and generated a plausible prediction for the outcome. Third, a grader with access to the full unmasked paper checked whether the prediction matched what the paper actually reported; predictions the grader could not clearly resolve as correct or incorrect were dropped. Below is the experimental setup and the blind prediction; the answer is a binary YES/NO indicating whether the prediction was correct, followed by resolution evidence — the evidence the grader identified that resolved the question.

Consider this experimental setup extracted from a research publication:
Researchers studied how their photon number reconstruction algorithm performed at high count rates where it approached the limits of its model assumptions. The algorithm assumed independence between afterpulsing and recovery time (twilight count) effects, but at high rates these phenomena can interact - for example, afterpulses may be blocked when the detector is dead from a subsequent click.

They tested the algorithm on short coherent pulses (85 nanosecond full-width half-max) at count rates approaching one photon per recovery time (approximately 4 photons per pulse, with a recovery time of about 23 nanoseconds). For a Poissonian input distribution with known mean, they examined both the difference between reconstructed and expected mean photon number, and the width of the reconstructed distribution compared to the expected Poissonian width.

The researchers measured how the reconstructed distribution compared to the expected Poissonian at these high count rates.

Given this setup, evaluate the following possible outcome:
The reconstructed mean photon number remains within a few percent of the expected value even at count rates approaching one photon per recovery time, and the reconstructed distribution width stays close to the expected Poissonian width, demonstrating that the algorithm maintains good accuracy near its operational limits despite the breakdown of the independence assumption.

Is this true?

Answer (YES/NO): NO